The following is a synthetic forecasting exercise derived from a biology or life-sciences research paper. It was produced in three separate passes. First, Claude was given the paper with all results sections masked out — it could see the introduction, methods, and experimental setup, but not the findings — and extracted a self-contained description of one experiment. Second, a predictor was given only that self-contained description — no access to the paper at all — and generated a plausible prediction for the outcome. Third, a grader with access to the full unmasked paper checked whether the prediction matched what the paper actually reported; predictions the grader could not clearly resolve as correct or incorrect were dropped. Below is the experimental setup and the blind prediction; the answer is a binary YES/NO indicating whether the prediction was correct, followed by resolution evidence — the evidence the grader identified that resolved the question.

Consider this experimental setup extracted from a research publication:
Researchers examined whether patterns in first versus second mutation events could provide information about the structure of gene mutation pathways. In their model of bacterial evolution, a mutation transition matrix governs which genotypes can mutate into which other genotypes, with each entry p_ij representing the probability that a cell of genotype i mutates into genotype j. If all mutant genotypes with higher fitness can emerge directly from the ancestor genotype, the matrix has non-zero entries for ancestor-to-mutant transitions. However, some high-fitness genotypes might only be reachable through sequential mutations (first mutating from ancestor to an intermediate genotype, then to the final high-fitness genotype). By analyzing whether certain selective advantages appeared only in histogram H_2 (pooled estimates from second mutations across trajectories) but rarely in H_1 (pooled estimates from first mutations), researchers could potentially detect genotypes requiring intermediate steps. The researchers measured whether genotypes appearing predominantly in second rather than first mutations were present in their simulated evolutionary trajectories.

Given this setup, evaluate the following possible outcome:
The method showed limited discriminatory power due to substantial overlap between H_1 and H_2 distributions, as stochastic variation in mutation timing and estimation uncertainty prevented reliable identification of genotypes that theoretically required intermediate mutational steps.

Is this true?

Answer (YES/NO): NO